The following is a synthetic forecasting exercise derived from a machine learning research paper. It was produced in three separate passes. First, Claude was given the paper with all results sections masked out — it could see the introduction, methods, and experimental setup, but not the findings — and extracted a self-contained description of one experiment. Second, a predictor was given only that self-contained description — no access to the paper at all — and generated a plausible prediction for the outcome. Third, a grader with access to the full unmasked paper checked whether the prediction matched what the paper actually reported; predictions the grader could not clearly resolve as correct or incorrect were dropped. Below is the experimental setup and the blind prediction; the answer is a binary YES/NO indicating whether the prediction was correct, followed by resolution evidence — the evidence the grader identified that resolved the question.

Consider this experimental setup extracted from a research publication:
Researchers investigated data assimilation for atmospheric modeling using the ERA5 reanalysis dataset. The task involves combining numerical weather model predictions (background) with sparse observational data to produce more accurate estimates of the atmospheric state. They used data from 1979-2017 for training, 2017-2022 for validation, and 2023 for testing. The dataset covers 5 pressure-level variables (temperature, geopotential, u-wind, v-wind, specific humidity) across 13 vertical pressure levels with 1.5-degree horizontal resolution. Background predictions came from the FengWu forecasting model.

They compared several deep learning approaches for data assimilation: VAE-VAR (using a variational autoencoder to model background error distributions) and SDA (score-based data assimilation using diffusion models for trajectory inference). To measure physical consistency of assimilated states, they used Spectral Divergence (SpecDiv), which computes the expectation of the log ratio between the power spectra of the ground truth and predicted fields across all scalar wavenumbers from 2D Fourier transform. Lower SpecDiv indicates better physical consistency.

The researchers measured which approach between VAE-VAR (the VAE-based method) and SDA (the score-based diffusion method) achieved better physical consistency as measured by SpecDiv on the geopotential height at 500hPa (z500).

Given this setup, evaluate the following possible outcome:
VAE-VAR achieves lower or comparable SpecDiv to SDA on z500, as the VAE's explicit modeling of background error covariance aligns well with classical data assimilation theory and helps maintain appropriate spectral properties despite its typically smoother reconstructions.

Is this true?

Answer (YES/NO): YES